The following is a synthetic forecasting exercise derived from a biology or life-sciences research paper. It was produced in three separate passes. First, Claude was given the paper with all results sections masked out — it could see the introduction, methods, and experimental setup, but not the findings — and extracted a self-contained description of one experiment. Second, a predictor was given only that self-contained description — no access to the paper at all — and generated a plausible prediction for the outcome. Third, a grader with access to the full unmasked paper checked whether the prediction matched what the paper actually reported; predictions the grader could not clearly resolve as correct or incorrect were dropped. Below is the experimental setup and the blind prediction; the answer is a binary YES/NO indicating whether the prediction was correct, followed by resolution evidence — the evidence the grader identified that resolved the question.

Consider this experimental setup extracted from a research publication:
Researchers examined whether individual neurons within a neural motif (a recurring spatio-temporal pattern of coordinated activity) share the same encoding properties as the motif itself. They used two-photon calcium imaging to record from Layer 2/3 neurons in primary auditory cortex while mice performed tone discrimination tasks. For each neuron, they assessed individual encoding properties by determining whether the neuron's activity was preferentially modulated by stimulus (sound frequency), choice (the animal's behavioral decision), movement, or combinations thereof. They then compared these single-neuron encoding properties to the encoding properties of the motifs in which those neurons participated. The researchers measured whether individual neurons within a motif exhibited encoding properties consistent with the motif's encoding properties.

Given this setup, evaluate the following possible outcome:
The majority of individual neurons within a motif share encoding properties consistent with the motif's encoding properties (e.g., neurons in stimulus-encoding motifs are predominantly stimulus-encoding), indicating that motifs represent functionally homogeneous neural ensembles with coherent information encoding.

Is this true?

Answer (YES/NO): NO